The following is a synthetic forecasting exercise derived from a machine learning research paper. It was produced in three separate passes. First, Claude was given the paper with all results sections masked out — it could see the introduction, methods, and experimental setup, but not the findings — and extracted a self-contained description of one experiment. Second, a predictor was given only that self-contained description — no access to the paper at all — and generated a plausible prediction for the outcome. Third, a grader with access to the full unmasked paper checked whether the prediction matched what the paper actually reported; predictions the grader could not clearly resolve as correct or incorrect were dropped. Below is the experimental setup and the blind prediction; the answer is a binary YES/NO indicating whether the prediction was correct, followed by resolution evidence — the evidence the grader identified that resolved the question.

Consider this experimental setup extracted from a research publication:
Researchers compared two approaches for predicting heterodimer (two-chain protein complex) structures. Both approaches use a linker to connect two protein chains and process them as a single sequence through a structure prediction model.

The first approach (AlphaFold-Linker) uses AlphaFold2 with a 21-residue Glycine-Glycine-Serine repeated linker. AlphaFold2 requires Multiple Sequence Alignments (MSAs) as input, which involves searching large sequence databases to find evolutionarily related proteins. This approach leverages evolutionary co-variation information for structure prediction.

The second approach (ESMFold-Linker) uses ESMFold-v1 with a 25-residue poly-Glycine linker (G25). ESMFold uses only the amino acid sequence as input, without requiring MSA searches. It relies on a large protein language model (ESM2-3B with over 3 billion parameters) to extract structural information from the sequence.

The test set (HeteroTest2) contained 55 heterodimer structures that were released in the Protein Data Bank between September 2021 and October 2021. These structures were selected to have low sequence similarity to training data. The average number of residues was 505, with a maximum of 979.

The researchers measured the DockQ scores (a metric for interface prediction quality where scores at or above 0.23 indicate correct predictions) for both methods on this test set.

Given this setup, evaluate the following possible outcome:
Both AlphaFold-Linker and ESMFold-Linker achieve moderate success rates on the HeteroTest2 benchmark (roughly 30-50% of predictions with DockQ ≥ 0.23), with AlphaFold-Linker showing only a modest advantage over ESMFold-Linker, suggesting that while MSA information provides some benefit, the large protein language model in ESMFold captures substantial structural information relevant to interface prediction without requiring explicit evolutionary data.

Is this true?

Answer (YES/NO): NO